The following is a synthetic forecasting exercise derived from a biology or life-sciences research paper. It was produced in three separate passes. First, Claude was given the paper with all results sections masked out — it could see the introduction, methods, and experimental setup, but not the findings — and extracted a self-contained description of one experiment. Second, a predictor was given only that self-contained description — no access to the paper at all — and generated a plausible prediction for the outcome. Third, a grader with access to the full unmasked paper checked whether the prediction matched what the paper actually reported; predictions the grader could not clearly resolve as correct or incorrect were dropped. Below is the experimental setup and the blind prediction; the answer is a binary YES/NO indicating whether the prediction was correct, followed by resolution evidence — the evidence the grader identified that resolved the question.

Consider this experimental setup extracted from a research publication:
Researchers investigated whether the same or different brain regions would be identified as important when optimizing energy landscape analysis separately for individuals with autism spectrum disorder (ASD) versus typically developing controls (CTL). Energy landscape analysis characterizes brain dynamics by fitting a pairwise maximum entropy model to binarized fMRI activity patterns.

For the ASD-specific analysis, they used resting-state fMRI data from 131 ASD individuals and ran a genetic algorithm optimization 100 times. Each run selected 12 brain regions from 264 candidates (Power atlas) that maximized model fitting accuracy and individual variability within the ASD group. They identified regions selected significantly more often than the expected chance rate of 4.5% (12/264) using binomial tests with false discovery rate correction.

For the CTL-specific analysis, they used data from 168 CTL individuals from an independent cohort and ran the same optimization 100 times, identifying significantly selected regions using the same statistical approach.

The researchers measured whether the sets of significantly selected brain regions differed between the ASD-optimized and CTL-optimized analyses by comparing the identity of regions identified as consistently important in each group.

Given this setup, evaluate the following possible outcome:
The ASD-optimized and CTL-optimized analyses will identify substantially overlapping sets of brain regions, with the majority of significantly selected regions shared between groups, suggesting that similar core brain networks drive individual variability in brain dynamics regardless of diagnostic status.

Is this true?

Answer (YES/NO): NO